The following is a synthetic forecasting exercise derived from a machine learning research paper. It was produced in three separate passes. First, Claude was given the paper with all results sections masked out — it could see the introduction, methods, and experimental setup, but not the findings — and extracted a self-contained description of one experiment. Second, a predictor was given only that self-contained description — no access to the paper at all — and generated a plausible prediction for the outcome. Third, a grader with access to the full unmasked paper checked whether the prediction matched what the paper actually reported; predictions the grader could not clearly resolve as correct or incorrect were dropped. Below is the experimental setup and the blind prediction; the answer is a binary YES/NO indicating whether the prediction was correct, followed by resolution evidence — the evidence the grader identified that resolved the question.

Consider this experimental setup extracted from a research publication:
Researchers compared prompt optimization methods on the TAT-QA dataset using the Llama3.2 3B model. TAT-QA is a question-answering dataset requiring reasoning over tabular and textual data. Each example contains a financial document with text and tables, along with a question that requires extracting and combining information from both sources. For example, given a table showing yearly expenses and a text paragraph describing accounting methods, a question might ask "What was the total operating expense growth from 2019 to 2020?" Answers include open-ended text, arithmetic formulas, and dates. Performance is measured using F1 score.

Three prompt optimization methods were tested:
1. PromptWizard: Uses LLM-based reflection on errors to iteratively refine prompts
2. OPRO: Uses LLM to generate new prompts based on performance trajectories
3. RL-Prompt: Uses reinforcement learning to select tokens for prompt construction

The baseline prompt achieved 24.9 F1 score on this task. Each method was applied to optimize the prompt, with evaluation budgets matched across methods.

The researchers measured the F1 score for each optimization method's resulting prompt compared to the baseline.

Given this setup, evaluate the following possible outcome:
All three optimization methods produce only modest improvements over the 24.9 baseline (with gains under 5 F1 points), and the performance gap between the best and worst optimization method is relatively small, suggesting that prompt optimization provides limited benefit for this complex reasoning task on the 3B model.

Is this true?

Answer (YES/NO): NO